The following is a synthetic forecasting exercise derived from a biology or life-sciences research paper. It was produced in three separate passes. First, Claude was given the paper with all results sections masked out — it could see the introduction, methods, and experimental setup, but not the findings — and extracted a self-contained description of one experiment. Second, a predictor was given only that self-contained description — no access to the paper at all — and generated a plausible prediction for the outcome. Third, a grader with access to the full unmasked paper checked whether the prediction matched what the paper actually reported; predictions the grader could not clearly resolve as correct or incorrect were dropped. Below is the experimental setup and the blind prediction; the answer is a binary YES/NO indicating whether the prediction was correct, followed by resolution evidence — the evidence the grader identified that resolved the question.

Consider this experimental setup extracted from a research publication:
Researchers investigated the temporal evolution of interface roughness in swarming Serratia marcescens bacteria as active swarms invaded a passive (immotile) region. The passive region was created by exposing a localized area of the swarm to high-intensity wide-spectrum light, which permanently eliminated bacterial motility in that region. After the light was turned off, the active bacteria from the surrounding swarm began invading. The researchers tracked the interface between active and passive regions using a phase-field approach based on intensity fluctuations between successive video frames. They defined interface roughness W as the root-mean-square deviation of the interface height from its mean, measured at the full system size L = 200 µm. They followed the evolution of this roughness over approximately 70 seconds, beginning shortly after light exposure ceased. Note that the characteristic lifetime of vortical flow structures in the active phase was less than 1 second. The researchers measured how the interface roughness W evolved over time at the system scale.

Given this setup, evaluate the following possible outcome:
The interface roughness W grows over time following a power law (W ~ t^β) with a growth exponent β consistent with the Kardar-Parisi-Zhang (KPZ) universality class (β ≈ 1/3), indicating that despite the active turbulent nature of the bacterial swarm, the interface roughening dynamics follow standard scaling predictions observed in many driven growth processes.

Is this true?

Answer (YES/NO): NO